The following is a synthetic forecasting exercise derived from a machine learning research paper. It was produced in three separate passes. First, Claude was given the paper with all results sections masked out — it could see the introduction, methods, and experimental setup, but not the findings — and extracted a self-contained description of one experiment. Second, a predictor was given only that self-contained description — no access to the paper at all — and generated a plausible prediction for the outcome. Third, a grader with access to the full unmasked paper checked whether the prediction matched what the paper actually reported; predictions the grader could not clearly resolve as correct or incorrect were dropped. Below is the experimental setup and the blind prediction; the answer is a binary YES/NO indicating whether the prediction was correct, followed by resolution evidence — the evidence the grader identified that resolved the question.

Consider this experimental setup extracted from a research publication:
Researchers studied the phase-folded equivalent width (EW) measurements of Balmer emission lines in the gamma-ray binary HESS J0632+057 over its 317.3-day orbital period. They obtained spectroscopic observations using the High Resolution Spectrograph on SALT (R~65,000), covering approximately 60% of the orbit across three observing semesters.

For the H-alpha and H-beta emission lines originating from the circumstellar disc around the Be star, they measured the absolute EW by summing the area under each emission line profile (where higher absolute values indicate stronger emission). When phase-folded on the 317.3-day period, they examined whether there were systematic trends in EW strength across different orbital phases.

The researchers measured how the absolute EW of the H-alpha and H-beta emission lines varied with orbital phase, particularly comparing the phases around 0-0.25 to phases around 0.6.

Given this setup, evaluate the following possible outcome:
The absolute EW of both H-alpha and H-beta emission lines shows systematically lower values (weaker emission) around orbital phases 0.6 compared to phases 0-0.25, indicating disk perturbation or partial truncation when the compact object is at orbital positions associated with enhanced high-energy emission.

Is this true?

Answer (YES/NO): NO